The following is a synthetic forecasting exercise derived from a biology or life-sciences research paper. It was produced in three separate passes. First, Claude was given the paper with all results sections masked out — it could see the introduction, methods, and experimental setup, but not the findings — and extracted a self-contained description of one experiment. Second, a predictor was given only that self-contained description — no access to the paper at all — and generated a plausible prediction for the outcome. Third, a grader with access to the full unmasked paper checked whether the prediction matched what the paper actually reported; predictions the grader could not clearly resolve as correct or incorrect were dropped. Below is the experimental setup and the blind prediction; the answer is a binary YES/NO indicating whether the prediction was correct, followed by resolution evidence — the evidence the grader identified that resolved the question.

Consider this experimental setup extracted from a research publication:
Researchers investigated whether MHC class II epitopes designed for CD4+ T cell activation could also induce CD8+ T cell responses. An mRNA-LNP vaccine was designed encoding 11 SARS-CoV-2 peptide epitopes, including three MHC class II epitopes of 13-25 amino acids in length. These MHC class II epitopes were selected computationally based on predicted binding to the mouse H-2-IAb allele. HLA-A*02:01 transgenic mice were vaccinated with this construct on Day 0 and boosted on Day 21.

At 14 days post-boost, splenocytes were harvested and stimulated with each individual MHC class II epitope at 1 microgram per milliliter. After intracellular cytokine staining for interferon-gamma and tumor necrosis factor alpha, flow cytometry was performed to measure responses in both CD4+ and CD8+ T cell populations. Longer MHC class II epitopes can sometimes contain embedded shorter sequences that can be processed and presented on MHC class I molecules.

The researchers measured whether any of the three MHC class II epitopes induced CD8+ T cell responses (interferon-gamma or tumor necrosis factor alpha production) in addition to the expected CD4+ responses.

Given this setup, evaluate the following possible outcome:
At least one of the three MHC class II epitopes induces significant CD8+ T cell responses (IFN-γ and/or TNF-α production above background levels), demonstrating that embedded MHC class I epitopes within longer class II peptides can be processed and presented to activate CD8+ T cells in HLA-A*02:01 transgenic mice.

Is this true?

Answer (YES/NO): YES